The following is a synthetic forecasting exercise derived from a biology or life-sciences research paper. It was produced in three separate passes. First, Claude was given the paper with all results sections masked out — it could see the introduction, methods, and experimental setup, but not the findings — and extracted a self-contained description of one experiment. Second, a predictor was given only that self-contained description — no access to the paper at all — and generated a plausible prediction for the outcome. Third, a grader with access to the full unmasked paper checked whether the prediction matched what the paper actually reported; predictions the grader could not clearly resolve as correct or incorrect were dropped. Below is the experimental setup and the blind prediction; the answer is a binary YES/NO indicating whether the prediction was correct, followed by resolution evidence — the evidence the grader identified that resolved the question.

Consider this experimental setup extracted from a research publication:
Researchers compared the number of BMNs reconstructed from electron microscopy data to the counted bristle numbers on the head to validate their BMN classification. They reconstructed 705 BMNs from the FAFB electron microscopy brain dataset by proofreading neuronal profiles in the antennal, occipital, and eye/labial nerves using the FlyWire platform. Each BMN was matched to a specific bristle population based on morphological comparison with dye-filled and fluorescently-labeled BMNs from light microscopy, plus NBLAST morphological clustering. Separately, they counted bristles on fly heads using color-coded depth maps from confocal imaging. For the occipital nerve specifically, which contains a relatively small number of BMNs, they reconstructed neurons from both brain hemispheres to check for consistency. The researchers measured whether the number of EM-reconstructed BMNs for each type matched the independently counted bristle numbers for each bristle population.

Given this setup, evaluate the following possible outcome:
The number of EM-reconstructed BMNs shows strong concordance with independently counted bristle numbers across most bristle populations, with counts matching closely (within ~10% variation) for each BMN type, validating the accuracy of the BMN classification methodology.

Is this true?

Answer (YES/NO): YES